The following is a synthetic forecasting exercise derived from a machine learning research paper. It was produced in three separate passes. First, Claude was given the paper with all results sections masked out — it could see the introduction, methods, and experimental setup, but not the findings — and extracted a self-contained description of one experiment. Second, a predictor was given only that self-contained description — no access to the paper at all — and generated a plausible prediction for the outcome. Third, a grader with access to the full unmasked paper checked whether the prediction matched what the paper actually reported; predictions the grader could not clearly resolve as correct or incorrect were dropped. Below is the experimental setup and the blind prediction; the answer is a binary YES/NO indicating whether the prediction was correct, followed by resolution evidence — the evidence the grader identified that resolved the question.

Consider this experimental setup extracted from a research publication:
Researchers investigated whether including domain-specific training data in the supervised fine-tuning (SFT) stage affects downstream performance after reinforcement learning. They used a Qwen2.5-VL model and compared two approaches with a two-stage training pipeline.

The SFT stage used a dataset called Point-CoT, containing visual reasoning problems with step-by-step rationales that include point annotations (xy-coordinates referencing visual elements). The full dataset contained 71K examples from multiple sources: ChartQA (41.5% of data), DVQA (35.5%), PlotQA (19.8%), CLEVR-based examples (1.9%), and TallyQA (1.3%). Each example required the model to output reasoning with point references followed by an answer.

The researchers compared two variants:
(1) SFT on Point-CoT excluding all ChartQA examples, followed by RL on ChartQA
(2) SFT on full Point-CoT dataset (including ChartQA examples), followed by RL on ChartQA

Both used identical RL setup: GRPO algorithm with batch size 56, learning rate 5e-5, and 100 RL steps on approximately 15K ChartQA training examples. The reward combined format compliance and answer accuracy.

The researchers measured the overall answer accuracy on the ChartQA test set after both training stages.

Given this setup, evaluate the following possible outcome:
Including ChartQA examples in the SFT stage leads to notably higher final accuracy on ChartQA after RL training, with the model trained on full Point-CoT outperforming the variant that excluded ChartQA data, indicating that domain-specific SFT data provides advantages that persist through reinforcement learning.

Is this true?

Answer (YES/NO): YES